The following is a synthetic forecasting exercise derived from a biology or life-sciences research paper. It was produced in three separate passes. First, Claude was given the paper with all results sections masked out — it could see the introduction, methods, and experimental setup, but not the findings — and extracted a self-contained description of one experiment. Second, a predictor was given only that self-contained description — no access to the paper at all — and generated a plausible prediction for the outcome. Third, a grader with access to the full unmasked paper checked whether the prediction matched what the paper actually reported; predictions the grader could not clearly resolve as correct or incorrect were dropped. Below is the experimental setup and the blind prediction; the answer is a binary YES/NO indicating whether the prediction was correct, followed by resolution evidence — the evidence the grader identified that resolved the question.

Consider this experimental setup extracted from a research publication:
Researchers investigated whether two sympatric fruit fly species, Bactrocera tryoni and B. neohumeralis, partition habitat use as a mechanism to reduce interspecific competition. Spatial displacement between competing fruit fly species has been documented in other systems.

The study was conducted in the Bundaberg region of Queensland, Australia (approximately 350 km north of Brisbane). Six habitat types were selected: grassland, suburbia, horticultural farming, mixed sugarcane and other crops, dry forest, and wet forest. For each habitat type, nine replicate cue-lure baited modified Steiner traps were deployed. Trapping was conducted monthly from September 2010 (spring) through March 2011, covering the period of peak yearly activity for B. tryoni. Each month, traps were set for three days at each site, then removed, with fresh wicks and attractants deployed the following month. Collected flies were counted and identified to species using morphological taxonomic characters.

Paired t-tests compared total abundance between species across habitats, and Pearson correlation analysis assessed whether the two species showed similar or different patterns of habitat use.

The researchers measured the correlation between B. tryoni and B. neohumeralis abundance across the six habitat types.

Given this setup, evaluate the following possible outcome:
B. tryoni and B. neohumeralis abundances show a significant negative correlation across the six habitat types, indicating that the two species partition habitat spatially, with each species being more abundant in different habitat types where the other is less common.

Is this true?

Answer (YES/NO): NO